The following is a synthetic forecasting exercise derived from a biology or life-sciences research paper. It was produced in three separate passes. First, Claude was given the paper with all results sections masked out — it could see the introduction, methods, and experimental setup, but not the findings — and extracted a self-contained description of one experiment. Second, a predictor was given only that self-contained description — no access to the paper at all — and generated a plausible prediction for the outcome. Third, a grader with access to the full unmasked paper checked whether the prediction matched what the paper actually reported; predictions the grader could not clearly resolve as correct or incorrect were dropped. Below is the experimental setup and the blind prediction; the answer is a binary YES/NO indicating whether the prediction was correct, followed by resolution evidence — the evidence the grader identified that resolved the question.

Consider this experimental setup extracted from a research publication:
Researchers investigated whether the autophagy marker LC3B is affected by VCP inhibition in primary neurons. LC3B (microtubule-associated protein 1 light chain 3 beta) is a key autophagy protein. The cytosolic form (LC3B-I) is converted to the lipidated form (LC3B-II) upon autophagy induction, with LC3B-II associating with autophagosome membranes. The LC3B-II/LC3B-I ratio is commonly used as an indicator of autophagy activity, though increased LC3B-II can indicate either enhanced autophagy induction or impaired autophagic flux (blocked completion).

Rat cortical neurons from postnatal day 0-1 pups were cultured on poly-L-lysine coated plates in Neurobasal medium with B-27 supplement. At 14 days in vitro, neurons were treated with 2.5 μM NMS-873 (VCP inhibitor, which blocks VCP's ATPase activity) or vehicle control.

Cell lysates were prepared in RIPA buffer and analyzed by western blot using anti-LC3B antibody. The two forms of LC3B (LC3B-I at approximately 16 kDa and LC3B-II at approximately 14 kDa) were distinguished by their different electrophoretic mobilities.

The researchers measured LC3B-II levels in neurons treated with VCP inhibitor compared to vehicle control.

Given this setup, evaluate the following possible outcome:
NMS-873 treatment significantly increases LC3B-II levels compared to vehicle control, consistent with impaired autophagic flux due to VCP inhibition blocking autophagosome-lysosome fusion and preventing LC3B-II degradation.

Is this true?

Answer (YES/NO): NO